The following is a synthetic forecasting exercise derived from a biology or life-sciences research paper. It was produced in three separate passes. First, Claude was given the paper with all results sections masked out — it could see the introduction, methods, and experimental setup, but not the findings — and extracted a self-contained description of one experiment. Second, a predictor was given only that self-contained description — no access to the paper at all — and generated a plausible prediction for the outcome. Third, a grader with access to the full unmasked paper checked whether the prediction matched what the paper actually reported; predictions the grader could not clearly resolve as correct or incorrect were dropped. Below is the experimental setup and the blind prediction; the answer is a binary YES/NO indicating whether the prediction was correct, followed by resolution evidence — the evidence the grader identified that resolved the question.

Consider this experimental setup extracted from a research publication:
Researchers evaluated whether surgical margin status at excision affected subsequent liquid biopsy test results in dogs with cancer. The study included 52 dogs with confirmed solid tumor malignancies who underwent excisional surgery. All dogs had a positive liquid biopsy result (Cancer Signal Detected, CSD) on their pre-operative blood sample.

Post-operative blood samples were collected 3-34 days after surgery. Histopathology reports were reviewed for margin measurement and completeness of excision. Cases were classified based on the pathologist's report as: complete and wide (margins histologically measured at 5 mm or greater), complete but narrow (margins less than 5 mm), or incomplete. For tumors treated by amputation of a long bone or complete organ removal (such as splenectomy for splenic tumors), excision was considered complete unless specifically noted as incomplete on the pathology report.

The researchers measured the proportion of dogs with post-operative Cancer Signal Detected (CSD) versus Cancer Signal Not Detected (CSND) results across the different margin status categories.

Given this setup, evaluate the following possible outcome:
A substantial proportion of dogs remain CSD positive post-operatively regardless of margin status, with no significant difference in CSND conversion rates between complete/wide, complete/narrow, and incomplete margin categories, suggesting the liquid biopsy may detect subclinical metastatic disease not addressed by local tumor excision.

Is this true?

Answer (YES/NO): NO